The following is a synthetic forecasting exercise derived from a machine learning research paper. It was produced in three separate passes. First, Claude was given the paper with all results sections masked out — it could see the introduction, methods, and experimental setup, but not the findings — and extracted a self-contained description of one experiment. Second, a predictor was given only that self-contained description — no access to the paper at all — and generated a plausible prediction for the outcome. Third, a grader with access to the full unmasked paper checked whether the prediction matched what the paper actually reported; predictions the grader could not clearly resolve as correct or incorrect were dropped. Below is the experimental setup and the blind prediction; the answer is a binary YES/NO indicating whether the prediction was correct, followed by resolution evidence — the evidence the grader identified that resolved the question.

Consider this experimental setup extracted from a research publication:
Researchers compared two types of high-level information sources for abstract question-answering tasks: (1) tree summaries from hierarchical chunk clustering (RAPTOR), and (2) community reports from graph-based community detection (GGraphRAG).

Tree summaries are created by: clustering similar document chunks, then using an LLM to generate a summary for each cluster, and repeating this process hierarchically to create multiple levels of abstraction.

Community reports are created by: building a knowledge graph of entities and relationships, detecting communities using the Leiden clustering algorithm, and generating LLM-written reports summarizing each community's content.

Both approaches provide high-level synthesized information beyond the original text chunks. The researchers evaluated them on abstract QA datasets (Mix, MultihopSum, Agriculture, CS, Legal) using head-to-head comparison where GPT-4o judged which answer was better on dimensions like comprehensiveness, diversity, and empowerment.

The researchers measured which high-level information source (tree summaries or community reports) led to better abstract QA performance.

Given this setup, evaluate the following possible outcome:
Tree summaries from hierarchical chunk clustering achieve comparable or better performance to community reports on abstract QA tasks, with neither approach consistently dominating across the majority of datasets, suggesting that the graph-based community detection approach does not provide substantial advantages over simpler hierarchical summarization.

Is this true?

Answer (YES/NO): NO